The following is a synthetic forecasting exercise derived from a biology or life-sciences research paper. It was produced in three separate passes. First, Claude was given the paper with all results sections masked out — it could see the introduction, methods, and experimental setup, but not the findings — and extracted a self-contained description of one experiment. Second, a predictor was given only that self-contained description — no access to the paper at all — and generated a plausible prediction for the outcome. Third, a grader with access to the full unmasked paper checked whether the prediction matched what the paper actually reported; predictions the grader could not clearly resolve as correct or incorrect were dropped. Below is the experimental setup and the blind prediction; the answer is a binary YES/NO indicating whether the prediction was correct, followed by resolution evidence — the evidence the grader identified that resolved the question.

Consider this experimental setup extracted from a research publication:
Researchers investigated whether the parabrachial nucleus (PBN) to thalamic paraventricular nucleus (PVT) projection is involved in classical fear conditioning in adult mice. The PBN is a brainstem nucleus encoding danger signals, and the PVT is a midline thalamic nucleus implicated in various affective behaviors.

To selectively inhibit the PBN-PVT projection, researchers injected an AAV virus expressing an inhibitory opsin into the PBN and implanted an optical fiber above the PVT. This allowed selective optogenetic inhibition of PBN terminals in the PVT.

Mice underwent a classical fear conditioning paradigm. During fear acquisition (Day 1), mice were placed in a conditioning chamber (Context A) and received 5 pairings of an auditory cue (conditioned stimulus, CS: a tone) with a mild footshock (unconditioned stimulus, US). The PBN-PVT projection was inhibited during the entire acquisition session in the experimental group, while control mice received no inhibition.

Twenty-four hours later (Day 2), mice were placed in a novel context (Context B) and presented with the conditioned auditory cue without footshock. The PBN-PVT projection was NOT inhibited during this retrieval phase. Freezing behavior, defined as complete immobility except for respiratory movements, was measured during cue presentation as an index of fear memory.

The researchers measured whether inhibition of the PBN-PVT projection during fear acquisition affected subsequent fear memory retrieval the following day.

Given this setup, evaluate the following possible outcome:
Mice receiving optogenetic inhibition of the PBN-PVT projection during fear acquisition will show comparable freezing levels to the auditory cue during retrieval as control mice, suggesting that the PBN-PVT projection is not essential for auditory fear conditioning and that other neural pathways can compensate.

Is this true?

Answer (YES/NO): YES